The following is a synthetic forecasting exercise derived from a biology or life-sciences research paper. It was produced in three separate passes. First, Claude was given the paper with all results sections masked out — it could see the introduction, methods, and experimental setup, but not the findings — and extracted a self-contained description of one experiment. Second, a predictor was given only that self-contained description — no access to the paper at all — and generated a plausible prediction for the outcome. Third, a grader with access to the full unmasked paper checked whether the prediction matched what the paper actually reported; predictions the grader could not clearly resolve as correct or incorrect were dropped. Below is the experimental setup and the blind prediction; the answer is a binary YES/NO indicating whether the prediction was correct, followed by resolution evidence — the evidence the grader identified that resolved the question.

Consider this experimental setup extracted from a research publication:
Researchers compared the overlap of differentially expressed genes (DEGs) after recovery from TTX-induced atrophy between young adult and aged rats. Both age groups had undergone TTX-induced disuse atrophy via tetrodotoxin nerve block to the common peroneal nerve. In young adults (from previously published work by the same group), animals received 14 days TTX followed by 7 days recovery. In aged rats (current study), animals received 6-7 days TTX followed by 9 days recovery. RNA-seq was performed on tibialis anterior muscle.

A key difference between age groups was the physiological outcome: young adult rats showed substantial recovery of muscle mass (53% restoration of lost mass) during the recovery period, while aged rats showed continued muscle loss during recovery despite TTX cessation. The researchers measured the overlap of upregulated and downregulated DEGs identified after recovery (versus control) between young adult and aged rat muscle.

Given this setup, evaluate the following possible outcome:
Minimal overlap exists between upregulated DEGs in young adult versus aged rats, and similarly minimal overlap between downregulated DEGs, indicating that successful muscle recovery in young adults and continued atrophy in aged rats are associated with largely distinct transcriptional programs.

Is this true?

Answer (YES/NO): NO